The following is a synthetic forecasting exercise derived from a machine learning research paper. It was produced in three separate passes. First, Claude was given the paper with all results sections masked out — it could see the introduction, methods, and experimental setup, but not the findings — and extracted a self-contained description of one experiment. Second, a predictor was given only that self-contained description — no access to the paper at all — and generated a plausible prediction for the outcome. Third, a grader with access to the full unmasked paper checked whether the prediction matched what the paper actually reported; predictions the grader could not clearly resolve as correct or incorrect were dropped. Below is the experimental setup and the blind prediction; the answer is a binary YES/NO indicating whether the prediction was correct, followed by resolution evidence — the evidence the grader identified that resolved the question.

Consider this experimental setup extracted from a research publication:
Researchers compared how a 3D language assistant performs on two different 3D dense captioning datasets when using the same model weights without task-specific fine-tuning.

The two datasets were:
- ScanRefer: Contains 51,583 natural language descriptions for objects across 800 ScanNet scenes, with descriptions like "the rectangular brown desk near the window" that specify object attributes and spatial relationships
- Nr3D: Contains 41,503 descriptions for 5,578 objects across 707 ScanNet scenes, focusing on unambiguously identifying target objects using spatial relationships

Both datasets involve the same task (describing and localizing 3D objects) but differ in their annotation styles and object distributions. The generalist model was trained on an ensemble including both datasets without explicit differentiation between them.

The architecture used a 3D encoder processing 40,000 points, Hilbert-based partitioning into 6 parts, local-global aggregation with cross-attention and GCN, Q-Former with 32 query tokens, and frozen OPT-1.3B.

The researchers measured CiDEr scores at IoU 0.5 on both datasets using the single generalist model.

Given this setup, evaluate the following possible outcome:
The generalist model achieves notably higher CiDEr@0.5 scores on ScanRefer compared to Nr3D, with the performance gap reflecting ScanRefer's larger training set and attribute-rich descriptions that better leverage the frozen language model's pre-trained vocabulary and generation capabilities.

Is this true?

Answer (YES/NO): NO